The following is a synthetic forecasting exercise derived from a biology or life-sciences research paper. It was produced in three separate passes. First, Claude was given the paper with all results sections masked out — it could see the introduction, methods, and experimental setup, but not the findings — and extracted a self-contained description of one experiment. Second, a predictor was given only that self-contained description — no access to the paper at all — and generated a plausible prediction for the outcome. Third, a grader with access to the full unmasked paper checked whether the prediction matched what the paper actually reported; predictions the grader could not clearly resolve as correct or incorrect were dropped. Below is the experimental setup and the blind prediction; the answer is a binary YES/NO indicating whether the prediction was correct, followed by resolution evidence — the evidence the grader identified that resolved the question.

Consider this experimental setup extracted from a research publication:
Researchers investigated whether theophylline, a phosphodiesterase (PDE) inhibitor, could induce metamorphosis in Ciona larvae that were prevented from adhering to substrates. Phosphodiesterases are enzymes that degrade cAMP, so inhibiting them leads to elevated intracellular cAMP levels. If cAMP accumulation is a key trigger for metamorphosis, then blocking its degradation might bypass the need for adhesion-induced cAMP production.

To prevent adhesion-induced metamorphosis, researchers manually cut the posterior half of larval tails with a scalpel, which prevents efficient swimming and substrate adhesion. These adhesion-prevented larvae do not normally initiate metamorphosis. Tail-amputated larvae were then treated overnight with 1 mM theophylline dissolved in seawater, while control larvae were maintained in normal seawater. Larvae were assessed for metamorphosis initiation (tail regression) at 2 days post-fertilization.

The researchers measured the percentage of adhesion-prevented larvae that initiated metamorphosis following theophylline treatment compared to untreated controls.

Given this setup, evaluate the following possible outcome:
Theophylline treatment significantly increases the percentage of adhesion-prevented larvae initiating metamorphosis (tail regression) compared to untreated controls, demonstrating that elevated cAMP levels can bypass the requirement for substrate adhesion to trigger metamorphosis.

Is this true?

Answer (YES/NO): YES